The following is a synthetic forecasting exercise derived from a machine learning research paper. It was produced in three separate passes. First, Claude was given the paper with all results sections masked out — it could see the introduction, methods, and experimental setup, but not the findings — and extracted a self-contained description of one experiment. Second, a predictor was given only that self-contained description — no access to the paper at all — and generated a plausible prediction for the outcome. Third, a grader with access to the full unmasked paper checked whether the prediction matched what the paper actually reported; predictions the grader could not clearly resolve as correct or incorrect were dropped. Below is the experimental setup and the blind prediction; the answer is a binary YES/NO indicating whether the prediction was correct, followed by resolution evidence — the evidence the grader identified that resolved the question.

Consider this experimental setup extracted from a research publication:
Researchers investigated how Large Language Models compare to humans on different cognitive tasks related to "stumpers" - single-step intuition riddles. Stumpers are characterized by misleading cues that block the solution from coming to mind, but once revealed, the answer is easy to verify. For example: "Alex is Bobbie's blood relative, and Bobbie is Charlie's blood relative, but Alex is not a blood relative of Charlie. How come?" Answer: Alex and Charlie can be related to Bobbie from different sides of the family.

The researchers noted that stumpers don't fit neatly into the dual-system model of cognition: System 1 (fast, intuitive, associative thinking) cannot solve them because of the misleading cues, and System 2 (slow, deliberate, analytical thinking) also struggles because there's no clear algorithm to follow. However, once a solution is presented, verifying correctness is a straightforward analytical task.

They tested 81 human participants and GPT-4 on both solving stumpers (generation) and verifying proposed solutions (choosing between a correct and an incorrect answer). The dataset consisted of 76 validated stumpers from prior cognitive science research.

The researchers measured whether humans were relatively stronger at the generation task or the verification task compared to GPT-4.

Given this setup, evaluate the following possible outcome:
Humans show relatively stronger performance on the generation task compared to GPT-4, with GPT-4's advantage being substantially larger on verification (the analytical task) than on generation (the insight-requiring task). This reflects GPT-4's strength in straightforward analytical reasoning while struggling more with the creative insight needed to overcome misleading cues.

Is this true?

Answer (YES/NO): NO